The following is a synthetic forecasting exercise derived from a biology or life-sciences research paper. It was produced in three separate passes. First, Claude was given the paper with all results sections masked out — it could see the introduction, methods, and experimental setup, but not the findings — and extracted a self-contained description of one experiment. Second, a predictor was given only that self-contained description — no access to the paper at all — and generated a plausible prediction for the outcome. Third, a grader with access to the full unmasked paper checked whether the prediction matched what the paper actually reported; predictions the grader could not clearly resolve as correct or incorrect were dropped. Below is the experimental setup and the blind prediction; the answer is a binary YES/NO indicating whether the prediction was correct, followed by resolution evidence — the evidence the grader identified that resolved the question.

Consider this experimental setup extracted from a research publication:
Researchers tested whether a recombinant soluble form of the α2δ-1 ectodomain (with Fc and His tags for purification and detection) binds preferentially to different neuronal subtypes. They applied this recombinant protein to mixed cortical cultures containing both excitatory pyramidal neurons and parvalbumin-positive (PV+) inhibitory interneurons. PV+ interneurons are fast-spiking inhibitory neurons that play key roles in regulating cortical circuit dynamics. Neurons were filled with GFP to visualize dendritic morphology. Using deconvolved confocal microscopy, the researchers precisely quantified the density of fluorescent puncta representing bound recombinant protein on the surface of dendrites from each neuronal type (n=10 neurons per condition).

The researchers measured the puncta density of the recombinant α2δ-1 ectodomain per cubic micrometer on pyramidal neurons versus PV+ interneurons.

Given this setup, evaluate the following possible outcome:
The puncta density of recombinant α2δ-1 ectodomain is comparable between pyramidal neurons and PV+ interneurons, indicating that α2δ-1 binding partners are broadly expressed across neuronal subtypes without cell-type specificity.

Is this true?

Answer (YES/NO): NO